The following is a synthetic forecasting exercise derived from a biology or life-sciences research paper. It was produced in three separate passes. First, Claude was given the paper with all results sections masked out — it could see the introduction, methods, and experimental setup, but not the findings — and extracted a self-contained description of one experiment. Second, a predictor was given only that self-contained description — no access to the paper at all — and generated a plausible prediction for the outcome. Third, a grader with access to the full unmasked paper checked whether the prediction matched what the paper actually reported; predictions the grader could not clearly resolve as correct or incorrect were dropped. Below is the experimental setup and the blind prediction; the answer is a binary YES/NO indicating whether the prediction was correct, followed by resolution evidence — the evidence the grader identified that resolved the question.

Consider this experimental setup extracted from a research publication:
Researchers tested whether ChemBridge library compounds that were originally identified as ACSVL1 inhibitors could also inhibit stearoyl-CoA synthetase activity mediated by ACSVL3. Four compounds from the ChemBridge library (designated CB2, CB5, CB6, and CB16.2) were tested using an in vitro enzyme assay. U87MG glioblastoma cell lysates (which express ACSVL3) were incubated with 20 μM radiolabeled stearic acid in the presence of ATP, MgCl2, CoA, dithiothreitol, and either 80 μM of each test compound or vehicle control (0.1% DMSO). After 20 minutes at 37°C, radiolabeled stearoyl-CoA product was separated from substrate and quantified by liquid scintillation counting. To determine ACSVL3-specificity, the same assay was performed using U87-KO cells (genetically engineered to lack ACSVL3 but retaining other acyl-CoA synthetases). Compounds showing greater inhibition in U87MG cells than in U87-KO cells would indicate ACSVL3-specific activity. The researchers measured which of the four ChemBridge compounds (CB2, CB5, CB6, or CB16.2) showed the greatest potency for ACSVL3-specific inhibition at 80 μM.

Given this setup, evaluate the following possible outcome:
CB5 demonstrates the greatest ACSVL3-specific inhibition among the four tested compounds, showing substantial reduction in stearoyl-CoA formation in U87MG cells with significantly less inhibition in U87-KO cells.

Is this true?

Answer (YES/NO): YES